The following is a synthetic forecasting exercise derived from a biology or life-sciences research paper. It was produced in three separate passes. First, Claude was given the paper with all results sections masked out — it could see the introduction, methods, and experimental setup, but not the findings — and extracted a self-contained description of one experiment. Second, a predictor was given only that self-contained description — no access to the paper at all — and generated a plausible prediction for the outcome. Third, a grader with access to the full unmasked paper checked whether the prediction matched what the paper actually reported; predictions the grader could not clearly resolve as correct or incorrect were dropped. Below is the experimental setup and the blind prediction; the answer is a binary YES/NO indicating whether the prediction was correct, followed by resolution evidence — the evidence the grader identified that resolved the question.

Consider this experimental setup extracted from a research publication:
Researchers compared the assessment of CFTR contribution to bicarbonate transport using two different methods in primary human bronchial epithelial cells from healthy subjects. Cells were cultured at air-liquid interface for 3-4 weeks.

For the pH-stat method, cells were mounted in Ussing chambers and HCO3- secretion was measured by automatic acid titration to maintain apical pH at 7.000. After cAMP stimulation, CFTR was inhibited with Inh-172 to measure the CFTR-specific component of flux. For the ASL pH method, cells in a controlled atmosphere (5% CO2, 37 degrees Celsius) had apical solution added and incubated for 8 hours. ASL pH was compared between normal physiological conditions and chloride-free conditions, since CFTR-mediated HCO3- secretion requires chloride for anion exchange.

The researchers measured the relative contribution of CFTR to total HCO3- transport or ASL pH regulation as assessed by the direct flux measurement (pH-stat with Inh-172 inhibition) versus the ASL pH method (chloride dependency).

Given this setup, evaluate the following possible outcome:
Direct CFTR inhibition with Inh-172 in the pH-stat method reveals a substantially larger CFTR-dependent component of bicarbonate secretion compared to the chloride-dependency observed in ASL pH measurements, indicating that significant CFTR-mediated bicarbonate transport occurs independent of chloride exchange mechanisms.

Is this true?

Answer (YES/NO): YES